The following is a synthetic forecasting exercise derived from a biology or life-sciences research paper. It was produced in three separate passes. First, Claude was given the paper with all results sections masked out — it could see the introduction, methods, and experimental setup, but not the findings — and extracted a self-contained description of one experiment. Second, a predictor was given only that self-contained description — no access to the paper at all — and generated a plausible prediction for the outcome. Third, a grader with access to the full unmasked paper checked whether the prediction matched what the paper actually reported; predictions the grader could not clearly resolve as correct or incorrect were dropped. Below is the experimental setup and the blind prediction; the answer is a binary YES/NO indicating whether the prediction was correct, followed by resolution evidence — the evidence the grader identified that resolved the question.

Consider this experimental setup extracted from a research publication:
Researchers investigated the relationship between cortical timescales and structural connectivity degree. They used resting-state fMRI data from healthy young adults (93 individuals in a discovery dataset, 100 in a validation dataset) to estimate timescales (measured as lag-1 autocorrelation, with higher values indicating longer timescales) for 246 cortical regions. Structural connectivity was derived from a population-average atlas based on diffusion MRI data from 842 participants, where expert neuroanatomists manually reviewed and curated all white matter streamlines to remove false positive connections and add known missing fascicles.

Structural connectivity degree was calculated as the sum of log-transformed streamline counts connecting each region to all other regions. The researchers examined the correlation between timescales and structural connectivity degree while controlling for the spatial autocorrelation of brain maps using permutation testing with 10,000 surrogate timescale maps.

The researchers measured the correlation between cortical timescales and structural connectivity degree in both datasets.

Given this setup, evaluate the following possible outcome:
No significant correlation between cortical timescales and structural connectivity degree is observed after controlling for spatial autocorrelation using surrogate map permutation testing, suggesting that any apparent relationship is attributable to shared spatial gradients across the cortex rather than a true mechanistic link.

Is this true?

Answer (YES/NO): NO